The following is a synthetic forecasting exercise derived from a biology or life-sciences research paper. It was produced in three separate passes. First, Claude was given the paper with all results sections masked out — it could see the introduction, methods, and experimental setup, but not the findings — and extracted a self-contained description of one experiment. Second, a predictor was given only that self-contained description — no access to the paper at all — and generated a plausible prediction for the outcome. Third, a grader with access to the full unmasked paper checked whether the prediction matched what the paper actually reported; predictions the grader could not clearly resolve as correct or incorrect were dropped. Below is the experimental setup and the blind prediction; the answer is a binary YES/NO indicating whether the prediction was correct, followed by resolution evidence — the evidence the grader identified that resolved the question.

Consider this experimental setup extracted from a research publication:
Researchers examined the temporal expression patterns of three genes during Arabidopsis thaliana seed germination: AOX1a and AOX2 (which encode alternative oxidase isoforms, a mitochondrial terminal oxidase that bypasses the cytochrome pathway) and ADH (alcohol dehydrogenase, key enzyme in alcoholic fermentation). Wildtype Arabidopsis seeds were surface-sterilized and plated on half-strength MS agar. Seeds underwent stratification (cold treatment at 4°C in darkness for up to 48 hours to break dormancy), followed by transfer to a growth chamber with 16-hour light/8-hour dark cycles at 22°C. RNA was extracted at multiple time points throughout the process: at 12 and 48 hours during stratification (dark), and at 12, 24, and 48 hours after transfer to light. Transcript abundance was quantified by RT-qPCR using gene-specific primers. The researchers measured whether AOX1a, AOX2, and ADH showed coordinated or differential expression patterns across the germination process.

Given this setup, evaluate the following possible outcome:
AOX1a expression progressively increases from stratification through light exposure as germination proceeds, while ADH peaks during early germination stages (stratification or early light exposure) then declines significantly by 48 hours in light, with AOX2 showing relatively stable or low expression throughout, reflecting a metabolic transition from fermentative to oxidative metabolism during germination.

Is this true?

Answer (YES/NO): NO